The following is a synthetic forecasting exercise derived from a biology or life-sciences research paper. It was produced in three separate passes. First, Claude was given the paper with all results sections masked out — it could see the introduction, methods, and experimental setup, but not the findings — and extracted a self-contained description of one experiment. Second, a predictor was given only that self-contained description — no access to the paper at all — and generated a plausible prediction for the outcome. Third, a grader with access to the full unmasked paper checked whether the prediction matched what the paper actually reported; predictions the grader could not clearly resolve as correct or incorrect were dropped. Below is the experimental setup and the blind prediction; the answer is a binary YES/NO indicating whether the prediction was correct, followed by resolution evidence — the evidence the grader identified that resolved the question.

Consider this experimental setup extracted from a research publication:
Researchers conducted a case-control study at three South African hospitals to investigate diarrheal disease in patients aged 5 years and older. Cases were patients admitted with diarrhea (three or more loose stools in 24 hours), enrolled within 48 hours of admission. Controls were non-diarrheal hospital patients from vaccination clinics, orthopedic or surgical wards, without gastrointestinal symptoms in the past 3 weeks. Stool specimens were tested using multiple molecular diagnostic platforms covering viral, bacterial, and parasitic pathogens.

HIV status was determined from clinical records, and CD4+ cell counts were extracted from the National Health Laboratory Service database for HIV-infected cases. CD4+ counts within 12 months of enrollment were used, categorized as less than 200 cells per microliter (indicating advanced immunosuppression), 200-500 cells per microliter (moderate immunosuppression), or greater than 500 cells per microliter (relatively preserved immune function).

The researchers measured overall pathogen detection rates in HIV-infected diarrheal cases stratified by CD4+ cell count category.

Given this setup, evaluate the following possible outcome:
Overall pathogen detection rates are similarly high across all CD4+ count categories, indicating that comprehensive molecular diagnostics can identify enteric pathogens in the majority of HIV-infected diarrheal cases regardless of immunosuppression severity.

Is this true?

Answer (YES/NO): NO